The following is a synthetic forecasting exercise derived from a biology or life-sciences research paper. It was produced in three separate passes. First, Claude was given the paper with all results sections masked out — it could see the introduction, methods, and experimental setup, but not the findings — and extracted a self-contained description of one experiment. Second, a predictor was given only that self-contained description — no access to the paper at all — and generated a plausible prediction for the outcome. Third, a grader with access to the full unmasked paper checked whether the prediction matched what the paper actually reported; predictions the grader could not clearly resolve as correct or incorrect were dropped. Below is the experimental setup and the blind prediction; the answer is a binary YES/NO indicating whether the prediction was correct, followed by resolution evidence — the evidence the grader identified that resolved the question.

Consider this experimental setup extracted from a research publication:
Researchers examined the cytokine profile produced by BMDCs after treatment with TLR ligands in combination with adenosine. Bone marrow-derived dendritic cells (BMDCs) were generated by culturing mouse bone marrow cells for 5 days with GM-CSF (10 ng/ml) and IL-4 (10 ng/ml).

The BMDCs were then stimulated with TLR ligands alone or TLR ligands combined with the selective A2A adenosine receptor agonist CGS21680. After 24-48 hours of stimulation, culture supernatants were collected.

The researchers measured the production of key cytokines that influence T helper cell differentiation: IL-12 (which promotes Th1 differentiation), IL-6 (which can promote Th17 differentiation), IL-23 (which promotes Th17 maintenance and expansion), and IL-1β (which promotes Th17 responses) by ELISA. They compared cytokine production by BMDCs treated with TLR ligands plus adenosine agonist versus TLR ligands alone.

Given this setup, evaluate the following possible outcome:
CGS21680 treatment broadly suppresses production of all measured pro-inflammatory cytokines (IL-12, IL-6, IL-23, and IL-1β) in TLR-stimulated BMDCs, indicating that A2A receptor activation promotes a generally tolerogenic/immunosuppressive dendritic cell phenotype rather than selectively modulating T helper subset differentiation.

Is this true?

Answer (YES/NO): NO